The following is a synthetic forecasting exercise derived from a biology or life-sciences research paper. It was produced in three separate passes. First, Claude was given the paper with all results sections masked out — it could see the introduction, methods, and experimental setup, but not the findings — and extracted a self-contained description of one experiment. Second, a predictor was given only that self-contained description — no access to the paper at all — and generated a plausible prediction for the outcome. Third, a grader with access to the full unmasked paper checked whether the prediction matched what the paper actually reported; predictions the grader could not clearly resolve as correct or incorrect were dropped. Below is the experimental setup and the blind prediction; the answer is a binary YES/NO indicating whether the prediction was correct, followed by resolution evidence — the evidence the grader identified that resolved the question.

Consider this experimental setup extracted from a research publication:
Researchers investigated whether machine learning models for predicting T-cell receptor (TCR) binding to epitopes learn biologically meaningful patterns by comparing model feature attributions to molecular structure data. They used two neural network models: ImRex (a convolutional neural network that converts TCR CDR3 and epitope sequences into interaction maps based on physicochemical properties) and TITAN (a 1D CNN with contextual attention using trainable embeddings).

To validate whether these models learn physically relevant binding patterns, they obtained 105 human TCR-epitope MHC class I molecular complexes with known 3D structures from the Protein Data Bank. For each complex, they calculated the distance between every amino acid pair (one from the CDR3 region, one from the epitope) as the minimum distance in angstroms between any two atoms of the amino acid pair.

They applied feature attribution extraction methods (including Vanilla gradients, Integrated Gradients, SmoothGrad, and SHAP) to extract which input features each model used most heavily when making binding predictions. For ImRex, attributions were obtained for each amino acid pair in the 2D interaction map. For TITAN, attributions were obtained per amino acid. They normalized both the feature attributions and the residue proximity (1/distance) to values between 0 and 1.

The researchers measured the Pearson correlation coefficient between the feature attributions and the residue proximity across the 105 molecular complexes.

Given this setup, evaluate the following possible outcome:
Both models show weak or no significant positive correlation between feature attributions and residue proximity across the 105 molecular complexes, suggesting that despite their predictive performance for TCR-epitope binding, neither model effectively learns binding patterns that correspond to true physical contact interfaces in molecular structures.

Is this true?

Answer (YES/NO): NO